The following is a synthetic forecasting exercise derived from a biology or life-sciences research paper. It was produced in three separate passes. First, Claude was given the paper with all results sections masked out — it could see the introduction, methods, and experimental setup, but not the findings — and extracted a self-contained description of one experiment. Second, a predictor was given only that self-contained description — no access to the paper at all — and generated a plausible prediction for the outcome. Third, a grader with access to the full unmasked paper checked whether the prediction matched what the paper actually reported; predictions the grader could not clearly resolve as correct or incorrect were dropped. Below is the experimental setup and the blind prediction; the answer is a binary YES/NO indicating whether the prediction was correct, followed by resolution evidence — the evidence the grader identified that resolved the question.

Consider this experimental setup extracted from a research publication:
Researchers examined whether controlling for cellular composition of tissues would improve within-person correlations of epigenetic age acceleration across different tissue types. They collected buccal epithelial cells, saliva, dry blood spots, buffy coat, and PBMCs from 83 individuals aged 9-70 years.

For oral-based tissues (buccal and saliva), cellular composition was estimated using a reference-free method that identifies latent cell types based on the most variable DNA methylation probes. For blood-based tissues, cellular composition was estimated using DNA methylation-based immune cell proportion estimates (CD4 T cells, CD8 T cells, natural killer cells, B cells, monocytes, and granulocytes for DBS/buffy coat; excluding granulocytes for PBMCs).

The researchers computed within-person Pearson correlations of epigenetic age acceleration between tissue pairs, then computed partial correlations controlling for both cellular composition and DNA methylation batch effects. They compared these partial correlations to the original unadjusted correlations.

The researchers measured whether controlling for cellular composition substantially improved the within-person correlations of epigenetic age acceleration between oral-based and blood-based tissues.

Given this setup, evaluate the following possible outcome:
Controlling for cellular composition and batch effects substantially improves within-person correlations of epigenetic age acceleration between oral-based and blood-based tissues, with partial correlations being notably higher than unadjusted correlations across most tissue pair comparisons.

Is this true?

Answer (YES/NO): NO